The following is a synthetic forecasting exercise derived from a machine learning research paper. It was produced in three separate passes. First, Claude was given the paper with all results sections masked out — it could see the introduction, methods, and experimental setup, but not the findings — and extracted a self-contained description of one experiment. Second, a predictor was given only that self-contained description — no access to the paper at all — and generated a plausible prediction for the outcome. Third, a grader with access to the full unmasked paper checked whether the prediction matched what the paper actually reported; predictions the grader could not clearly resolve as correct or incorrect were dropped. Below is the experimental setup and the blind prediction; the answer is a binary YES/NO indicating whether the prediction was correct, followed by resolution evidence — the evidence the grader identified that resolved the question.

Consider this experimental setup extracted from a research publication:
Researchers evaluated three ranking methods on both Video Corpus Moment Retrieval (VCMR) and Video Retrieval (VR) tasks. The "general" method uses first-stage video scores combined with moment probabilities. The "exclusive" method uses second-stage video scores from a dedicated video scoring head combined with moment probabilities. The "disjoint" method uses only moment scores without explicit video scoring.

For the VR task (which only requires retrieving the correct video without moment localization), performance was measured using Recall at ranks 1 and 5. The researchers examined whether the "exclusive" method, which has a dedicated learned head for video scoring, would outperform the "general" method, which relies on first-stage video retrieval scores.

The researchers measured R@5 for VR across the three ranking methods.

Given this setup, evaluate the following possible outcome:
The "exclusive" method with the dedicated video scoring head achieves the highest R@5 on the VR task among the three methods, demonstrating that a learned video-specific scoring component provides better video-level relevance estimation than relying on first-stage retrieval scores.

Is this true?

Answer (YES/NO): YES